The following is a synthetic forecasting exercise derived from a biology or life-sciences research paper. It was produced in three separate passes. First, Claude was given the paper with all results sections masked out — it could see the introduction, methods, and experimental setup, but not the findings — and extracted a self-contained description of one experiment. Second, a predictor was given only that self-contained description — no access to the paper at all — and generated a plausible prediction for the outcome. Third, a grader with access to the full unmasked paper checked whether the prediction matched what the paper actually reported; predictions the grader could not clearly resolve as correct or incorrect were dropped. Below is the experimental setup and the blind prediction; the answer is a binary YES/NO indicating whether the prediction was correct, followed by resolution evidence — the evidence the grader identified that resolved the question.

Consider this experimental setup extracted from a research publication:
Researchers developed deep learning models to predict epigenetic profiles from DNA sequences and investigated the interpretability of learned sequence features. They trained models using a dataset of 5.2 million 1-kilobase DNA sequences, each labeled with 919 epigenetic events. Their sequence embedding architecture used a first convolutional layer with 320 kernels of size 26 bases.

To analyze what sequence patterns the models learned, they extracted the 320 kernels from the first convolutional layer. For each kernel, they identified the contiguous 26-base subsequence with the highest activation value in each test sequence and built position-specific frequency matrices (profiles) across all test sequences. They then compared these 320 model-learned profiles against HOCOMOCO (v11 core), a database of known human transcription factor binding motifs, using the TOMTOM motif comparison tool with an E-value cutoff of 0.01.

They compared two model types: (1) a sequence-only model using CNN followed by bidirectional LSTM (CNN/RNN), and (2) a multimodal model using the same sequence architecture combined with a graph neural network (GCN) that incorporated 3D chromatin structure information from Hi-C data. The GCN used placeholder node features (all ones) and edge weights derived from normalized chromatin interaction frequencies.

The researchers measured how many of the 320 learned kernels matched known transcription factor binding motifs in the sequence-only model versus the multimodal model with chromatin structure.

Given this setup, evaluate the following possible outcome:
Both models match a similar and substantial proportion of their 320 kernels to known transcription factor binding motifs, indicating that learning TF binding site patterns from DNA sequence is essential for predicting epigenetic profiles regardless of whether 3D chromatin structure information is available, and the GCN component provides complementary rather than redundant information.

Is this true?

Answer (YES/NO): YES